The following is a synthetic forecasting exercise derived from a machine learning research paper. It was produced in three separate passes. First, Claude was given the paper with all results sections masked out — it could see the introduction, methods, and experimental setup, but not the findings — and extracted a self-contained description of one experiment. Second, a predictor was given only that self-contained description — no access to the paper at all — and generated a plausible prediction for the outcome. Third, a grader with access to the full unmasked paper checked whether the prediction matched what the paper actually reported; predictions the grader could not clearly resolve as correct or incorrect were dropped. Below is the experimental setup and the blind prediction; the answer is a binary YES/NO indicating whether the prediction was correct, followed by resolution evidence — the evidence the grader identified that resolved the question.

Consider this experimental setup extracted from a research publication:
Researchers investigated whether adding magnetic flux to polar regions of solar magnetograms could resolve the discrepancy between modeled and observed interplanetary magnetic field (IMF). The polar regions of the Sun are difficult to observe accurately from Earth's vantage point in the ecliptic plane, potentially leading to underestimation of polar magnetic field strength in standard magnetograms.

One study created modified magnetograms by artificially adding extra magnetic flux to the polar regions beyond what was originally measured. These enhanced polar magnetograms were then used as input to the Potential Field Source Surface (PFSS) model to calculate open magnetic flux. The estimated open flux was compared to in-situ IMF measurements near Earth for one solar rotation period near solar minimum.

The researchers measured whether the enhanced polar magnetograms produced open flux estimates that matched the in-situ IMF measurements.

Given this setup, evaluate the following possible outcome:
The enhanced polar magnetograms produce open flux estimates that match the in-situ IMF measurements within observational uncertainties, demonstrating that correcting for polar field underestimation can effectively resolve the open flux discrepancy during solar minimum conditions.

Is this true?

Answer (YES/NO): NO